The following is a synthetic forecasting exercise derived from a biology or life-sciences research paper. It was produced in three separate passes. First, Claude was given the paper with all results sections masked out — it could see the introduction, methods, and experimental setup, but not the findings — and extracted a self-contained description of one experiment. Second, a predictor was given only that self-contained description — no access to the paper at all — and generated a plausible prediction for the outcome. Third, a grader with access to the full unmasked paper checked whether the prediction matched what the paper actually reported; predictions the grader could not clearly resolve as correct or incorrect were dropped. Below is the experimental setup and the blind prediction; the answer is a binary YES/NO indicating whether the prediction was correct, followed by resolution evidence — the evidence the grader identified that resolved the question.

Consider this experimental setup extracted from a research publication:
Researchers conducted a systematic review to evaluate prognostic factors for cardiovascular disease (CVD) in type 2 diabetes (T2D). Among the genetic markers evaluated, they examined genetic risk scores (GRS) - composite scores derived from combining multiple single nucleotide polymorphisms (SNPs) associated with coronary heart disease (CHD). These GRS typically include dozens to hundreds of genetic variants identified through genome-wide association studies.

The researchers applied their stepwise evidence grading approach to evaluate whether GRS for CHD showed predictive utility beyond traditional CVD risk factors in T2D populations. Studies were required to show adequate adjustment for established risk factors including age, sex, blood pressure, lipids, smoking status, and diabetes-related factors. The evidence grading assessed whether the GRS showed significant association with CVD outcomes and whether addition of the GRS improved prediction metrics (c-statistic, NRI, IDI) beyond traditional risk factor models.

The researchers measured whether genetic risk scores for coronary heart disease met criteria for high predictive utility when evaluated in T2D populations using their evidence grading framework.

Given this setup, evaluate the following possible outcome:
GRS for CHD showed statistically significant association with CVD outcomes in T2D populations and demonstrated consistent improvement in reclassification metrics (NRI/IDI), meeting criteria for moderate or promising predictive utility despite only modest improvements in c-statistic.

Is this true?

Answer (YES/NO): NO